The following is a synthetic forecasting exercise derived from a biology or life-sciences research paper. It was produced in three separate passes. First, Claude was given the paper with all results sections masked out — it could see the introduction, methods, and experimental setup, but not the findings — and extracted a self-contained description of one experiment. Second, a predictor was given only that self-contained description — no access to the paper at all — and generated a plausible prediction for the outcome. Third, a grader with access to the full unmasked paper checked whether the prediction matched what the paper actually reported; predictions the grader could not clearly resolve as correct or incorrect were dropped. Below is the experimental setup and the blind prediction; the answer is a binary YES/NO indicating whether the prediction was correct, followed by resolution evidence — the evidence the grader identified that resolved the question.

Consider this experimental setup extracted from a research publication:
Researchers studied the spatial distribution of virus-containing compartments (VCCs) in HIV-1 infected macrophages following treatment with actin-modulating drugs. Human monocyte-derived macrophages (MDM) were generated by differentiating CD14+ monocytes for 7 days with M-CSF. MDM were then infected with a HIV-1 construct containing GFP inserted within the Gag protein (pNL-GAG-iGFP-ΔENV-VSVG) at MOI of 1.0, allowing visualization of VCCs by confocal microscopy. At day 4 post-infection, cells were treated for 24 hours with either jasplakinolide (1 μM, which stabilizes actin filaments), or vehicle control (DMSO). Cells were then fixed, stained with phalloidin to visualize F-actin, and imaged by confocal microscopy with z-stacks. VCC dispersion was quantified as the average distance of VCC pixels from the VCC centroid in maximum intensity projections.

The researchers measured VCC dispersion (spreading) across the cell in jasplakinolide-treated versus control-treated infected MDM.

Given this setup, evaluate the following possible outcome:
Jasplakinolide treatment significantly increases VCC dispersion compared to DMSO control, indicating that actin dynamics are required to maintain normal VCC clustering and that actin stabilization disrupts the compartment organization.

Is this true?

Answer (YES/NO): YES